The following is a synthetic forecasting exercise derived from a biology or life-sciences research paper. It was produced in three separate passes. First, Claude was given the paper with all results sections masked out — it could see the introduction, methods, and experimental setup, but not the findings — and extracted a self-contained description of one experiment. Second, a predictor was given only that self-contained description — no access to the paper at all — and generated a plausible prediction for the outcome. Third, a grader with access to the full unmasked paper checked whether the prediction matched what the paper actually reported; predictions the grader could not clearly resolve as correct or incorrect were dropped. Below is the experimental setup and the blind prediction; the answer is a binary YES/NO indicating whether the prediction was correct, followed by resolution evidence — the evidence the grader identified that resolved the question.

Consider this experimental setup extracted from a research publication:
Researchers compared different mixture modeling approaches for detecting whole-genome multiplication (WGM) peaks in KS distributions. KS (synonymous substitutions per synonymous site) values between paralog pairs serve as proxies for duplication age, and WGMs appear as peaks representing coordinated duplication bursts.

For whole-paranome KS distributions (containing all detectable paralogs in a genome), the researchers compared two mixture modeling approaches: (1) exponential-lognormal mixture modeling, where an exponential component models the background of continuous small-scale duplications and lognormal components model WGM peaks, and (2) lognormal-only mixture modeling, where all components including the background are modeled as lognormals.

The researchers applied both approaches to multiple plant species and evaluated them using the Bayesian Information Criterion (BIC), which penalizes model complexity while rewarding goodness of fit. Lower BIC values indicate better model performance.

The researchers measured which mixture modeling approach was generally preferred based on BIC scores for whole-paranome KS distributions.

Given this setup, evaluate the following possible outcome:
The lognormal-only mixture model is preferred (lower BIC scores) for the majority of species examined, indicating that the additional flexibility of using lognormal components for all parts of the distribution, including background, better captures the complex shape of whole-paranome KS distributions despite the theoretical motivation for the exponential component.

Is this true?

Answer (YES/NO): NO